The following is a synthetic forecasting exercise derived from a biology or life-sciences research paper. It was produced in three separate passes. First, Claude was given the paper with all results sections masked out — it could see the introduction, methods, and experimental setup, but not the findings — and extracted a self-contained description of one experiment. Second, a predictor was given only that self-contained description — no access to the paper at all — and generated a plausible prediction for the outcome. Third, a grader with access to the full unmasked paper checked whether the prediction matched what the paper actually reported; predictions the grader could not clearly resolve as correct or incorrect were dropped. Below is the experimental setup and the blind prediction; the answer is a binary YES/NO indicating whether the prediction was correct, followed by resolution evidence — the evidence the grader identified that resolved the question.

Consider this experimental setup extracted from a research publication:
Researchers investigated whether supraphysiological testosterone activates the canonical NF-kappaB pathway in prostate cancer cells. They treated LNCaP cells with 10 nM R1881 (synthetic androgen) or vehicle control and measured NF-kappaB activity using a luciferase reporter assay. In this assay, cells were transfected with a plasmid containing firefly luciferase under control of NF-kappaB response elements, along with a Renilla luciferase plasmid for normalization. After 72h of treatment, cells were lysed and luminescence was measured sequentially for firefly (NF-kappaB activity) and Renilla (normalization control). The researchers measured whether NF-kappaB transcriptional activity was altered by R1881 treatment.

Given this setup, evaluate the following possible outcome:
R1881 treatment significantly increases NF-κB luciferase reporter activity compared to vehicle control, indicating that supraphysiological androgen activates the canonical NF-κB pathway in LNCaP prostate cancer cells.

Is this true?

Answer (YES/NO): YES